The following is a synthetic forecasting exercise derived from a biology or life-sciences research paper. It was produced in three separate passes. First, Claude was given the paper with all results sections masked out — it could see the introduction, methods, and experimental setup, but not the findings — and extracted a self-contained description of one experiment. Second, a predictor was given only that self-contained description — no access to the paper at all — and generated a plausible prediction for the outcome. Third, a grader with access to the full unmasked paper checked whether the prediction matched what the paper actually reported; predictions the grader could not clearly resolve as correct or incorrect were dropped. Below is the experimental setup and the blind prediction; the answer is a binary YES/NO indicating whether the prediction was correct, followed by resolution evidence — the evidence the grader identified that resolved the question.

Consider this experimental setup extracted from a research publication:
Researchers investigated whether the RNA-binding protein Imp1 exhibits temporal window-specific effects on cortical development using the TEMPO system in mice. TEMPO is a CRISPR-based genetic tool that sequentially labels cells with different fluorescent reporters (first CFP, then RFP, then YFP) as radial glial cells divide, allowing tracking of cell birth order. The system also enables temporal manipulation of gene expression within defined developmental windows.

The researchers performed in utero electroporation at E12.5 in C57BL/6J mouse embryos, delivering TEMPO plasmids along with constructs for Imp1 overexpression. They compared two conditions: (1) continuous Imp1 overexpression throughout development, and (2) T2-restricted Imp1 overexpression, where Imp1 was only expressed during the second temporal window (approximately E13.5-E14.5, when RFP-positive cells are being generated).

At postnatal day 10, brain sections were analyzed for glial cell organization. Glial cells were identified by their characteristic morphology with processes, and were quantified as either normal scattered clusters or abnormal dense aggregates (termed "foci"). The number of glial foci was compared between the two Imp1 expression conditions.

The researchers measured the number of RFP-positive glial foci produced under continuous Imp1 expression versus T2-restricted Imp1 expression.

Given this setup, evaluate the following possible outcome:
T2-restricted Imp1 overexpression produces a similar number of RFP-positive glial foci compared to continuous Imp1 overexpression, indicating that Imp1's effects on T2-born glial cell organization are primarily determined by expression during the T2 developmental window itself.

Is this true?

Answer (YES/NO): NO